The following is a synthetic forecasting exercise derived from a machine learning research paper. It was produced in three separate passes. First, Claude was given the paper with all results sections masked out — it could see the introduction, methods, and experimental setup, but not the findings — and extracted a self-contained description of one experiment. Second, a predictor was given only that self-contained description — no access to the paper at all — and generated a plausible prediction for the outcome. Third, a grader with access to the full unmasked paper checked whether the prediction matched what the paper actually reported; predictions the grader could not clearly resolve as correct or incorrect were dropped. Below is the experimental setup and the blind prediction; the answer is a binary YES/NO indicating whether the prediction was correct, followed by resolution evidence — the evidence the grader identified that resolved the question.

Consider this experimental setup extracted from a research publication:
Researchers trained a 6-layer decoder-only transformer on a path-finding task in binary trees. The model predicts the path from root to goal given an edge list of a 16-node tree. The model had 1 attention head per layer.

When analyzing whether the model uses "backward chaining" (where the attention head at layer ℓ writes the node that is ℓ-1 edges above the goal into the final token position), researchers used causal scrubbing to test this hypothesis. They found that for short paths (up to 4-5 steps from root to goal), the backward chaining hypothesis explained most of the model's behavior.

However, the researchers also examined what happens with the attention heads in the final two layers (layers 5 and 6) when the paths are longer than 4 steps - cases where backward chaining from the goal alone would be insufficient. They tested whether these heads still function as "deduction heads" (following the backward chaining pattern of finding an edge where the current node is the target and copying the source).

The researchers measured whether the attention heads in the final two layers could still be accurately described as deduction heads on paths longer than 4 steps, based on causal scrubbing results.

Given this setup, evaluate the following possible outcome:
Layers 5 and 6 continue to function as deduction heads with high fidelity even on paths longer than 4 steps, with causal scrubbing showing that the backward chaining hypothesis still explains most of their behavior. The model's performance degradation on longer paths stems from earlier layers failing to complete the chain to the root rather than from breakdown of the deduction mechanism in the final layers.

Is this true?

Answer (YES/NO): NO